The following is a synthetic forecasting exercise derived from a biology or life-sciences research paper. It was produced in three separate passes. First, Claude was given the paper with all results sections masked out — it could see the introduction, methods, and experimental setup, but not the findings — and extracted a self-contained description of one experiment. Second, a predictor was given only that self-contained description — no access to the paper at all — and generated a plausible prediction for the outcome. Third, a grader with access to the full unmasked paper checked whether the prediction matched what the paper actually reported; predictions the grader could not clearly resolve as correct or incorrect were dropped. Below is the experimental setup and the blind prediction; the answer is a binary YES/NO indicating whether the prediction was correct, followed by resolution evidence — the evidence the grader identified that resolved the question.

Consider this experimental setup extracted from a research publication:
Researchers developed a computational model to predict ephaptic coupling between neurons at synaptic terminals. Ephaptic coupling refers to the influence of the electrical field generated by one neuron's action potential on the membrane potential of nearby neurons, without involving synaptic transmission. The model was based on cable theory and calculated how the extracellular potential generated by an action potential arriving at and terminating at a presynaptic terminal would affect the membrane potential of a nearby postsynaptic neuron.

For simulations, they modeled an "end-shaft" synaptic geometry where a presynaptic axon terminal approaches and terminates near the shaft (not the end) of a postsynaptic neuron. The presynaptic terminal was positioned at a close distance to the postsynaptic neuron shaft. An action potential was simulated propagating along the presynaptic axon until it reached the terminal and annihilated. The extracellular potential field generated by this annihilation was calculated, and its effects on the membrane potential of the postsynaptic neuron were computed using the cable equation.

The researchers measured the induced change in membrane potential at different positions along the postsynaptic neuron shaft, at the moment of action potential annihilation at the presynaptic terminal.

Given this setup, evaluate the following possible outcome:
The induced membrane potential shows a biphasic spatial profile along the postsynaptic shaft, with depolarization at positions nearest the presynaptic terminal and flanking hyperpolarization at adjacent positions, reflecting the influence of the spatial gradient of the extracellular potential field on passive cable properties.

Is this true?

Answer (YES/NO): NO